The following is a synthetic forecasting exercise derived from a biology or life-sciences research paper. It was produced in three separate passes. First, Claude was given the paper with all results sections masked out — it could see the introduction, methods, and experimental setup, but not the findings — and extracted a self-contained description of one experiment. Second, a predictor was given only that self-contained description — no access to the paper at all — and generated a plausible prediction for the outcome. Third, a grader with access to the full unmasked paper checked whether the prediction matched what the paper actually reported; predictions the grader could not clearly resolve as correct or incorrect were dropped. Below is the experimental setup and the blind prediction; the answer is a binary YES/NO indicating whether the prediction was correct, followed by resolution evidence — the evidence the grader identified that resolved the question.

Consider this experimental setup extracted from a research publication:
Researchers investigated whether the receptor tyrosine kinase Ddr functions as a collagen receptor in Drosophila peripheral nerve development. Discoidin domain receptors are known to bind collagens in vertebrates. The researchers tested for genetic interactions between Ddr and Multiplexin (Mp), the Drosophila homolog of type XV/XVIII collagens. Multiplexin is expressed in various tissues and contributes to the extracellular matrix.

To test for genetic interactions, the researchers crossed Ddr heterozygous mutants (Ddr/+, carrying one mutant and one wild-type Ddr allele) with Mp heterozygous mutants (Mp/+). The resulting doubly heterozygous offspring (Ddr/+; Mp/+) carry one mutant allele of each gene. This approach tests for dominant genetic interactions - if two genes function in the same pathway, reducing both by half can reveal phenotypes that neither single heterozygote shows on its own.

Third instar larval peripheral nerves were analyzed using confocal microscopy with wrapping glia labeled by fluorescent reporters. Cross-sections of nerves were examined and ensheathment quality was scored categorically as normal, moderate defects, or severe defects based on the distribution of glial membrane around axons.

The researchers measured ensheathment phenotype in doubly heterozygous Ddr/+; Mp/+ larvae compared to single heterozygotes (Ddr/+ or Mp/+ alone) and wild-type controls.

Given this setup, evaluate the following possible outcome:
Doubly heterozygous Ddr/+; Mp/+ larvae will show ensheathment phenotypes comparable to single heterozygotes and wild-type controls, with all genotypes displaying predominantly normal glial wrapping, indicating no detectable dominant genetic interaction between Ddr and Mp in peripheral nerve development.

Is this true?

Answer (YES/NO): NO